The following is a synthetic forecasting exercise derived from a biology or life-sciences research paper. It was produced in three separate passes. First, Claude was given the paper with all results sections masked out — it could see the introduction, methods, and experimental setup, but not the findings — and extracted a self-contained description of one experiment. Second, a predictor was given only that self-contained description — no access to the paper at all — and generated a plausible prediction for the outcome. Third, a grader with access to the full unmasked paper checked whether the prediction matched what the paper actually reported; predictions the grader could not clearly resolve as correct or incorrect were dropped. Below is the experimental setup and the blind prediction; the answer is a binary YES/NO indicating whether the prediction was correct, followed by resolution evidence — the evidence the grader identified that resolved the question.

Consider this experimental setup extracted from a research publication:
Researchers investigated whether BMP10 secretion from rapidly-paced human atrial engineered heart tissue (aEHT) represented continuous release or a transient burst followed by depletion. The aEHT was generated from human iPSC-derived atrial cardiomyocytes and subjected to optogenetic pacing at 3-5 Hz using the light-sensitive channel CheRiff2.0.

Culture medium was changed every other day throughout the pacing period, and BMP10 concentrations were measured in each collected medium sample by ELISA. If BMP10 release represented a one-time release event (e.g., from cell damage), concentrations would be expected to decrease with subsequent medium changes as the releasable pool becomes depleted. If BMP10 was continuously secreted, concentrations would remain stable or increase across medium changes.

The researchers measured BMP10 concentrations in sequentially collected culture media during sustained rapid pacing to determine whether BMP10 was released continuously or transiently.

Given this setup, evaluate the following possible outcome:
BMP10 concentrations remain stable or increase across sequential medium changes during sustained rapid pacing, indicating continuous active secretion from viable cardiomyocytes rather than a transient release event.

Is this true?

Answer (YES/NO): YES